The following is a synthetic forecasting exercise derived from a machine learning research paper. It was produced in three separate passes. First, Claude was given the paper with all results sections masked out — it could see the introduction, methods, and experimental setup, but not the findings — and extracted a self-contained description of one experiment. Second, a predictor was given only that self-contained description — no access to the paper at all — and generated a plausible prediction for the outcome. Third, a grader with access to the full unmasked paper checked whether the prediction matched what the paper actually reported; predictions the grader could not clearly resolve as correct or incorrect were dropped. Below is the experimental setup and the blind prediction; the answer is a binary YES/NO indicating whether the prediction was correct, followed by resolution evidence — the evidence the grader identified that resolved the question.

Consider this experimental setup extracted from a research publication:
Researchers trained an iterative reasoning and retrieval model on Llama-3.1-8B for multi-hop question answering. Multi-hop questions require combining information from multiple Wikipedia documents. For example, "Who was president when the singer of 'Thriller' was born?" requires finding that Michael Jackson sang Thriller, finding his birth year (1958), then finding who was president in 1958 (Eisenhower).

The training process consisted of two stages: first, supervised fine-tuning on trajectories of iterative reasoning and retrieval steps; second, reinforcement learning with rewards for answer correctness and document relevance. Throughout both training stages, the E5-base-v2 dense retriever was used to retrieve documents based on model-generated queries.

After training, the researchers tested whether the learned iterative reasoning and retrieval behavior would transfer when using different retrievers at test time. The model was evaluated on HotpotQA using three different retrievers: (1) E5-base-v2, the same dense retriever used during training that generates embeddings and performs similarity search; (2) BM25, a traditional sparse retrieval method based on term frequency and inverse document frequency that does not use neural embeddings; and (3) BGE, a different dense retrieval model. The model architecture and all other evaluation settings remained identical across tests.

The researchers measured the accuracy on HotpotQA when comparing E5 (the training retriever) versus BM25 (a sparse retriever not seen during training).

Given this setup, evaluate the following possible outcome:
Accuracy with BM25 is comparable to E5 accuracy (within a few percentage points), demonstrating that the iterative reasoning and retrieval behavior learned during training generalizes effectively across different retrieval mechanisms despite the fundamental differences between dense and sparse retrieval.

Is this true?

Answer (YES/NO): YES